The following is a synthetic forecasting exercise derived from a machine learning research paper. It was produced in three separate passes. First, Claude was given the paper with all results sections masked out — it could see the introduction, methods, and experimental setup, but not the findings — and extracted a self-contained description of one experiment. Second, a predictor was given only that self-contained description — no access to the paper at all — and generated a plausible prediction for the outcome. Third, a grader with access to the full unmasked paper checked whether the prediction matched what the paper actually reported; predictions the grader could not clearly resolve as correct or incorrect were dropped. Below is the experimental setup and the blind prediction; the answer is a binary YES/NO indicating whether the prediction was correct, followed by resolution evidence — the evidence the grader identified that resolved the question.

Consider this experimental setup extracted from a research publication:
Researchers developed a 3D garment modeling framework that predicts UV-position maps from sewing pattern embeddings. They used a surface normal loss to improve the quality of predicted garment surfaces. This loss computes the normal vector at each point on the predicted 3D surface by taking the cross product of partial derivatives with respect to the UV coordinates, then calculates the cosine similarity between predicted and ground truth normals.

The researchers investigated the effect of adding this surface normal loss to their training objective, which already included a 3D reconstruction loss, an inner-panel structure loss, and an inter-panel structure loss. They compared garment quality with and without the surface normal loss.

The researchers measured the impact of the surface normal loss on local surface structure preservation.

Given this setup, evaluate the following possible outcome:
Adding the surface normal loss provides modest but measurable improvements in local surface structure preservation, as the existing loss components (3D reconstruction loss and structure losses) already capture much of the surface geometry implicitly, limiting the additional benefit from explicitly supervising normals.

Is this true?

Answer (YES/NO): YES